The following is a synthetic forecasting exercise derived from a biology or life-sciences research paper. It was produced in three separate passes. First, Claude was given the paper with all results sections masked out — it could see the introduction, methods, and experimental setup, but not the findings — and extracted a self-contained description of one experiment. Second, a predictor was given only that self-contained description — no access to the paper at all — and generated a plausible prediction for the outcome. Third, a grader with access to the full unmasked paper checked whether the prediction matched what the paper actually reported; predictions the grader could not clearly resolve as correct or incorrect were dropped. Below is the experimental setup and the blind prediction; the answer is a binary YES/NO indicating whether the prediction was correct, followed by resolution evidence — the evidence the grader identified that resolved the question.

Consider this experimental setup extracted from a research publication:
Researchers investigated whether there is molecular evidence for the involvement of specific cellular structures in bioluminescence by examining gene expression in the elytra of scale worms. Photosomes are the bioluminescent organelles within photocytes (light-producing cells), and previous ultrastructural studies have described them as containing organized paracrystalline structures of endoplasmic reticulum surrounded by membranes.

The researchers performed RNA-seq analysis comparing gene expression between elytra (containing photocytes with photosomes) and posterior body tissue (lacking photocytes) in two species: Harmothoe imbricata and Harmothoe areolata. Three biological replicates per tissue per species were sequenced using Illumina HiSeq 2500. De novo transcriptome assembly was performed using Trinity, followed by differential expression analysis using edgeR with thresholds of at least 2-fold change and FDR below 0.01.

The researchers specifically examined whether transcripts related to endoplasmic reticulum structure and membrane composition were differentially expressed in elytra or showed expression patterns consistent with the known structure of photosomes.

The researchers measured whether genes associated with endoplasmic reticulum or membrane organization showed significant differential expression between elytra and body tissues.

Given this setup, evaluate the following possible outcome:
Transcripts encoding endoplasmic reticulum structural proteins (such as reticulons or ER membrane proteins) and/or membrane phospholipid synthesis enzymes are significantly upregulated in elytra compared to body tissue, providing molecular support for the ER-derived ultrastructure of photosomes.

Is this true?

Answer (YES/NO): NO